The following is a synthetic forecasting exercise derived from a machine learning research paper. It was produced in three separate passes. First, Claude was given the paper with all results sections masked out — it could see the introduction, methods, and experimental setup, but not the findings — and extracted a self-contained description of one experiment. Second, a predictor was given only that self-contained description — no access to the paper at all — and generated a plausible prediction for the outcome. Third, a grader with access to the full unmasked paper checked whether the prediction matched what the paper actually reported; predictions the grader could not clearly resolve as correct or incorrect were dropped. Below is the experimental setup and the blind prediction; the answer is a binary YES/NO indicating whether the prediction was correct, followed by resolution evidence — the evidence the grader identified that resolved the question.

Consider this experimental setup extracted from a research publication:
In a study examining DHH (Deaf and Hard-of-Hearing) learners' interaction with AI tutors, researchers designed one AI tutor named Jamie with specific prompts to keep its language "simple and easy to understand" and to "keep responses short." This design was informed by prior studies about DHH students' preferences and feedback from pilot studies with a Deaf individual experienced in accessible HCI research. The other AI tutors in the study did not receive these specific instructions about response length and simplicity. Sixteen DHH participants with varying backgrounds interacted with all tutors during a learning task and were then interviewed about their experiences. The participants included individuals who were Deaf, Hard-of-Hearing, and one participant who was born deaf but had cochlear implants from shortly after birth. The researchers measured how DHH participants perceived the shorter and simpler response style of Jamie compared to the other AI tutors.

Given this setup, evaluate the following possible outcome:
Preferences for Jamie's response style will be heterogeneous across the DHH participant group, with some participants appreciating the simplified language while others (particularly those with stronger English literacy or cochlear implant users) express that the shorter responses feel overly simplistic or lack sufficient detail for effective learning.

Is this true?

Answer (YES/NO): NO